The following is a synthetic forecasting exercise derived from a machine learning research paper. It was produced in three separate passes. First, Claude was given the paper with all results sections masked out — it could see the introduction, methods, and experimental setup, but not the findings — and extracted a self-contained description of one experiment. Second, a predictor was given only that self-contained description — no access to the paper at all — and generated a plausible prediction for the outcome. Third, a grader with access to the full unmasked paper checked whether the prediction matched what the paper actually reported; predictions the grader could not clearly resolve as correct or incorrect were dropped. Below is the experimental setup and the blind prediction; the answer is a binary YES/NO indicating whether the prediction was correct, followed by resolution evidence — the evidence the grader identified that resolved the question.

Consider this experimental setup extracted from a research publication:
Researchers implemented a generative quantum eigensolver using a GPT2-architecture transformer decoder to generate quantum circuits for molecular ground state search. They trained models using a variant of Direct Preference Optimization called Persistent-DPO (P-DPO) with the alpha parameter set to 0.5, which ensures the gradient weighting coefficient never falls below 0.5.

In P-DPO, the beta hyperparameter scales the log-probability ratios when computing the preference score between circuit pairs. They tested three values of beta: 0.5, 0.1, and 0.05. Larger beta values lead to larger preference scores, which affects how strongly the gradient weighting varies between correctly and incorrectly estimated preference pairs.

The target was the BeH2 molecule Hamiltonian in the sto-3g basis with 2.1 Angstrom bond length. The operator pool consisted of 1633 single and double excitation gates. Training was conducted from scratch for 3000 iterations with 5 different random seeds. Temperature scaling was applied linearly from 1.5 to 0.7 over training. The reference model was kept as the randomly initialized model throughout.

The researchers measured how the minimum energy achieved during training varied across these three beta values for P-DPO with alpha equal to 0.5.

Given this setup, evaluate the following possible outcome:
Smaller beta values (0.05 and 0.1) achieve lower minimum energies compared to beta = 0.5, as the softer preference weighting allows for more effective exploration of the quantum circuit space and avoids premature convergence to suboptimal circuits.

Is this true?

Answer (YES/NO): NO